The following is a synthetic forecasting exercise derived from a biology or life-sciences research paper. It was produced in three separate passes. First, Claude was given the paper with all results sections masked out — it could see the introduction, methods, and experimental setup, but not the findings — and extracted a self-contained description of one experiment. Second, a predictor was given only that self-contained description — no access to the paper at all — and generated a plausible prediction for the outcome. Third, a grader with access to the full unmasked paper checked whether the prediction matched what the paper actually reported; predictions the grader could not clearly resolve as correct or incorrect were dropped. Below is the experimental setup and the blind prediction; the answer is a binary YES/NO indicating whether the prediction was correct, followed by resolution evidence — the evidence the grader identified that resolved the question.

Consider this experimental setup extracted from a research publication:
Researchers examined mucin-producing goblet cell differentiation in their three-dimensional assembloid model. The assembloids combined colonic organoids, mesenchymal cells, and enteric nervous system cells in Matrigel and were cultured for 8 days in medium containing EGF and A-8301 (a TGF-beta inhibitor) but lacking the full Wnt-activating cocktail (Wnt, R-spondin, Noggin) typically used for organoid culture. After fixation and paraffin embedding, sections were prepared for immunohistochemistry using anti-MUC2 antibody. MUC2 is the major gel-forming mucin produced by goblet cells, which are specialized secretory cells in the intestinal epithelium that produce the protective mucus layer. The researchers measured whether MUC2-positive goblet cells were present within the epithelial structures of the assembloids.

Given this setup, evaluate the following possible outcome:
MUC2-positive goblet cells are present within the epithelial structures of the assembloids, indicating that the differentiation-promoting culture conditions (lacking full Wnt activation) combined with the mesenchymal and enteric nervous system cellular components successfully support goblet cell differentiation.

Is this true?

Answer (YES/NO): YES